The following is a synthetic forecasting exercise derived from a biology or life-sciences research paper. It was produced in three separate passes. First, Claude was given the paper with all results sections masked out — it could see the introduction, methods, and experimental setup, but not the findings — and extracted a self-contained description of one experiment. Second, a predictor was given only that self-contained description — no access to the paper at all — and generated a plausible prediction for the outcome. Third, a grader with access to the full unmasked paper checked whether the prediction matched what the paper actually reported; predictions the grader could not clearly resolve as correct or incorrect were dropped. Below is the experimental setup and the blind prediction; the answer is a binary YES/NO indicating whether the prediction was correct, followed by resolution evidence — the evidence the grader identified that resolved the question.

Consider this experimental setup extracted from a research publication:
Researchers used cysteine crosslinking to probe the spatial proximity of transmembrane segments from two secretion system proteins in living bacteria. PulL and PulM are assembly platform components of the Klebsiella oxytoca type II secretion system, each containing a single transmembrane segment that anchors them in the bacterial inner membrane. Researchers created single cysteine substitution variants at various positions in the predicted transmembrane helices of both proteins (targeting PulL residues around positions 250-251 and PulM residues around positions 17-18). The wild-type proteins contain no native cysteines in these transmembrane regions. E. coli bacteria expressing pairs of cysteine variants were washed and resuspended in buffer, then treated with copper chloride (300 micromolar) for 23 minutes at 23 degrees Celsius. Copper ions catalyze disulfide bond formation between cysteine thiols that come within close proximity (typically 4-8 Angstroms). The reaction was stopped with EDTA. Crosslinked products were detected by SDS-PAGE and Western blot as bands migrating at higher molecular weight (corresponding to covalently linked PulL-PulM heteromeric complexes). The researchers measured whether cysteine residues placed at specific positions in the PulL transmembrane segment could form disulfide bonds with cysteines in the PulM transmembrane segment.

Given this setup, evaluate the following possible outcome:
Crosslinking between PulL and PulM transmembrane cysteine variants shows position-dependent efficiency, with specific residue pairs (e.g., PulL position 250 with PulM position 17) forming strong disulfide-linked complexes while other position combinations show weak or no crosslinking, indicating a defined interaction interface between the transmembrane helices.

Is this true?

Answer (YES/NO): YES